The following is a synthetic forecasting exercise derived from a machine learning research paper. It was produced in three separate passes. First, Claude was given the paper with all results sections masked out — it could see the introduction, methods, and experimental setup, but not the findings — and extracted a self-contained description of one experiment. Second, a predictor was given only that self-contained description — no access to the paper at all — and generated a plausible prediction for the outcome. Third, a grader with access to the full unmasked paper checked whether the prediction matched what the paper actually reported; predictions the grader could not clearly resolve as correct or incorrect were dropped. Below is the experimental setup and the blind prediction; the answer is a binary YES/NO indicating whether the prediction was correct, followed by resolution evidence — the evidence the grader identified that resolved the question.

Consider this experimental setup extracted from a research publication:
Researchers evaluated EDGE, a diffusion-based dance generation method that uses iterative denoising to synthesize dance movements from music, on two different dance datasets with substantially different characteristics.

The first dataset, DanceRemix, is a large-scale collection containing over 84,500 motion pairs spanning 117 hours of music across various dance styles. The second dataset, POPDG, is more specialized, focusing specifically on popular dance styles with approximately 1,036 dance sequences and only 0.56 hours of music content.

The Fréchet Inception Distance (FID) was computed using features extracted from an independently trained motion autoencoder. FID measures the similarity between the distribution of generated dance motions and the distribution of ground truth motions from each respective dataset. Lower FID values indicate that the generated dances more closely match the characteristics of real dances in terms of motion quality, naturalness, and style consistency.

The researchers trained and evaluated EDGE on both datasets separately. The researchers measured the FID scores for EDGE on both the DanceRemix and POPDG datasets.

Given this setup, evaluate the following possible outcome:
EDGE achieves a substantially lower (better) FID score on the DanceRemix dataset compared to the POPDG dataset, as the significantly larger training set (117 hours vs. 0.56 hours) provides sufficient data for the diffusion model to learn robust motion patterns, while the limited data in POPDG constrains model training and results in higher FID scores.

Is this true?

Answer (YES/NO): YES